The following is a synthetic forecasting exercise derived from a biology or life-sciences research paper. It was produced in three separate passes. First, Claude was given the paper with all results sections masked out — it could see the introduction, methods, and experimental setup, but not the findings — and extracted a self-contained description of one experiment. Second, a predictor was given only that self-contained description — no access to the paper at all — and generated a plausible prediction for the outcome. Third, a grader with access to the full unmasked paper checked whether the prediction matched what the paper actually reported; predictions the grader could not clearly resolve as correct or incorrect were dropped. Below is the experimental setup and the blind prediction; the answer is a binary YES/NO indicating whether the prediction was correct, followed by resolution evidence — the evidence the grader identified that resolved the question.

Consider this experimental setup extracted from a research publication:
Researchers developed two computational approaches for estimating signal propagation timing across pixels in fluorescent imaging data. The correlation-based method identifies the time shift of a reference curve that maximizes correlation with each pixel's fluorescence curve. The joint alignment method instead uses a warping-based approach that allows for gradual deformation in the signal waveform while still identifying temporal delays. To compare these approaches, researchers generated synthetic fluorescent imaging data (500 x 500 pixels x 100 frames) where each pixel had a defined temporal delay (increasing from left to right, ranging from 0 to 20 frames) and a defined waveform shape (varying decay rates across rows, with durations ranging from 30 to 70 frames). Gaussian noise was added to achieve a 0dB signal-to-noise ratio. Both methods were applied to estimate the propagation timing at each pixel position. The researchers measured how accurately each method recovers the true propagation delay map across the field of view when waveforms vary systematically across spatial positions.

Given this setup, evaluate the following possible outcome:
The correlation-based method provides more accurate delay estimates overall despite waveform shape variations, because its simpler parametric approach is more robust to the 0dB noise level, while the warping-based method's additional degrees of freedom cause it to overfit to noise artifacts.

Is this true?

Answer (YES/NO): NO